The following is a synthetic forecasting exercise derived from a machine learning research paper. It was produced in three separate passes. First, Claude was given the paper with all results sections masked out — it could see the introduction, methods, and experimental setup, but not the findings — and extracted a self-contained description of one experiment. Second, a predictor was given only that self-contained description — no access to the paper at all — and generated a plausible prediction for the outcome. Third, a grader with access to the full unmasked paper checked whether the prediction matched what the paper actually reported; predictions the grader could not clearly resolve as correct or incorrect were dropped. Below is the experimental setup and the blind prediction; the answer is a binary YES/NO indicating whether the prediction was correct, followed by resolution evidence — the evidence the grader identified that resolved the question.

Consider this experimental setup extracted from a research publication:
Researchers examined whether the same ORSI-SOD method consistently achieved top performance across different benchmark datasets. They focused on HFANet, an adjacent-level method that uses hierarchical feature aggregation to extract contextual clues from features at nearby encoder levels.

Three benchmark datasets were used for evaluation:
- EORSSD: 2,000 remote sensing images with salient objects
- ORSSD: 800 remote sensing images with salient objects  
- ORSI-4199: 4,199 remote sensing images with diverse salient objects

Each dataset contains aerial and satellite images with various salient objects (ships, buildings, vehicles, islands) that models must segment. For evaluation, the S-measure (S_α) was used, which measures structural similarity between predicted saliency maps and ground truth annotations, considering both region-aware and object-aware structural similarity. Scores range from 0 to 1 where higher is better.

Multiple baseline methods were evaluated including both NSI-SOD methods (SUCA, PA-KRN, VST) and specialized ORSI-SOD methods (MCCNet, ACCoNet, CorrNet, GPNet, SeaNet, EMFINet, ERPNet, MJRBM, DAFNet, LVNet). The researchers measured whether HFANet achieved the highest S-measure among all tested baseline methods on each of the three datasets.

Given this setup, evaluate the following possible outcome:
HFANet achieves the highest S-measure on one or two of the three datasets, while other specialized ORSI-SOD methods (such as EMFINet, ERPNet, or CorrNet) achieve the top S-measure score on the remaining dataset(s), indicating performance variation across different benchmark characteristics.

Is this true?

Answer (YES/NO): NO